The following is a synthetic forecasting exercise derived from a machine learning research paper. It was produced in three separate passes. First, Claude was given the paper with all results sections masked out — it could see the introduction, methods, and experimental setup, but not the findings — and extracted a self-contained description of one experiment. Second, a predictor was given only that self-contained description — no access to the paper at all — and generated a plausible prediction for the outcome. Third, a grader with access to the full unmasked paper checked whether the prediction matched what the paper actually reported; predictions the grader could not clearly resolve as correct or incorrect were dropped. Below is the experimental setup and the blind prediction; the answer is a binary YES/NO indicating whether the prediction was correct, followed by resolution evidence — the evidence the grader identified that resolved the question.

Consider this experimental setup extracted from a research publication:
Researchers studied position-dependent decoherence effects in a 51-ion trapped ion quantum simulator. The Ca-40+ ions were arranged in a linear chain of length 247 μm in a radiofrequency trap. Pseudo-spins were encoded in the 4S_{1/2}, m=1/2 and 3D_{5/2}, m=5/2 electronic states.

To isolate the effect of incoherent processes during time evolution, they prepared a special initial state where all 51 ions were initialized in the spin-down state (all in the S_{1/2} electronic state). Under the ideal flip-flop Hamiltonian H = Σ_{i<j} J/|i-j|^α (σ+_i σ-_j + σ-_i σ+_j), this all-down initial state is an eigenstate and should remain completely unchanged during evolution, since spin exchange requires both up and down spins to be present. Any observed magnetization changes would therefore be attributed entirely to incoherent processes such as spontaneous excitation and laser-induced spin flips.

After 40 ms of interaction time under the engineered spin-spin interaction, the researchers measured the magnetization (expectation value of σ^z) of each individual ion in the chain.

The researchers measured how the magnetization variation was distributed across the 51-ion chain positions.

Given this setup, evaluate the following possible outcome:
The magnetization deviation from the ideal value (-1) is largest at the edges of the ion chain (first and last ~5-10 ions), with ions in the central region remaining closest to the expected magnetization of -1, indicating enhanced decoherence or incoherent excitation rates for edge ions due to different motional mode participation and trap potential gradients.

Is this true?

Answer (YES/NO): NO